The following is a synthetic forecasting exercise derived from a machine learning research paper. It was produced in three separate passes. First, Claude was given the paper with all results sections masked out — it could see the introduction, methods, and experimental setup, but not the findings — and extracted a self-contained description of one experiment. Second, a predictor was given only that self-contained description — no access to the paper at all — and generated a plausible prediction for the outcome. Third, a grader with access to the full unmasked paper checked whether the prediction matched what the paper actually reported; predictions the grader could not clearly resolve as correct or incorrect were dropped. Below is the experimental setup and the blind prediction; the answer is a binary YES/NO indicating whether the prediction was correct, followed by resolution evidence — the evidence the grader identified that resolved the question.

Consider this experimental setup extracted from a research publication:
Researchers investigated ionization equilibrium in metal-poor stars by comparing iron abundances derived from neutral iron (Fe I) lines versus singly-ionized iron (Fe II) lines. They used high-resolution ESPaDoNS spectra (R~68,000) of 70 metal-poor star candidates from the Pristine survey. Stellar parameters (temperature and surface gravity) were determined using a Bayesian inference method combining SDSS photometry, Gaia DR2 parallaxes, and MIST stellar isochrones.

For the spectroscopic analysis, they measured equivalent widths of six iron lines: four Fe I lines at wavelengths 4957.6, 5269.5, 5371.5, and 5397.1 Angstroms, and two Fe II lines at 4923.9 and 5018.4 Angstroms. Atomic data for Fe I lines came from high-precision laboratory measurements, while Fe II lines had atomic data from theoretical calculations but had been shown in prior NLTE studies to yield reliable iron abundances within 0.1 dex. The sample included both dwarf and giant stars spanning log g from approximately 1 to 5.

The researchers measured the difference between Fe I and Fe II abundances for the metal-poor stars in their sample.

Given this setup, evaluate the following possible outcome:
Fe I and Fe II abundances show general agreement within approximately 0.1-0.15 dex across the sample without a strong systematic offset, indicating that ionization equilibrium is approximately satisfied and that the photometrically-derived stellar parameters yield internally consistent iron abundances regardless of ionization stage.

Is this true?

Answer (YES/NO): NO